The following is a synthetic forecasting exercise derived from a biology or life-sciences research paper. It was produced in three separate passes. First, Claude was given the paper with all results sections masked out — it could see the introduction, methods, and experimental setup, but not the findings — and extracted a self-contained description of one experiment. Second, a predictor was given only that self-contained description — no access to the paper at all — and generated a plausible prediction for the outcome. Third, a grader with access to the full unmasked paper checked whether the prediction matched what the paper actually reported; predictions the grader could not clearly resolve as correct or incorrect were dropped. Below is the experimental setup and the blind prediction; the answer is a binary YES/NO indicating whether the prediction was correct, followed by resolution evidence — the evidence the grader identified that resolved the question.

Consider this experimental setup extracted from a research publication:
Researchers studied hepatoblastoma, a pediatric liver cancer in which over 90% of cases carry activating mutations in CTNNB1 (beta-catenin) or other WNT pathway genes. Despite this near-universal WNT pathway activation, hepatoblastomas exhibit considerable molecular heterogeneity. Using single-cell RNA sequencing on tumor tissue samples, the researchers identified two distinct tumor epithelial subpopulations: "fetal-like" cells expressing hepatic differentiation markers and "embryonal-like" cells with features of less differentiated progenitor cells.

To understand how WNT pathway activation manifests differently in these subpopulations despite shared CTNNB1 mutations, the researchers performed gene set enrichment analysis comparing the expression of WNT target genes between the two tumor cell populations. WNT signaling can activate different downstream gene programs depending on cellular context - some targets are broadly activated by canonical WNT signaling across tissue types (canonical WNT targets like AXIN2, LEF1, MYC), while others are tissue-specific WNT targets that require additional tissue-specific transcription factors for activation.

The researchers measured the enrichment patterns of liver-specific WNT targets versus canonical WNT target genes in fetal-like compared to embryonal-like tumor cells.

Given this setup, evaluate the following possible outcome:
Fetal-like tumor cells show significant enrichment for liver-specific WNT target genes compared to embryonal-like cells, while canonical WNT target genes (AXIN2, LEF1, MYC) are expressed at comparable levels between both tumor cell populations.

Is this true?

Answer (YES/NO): NO